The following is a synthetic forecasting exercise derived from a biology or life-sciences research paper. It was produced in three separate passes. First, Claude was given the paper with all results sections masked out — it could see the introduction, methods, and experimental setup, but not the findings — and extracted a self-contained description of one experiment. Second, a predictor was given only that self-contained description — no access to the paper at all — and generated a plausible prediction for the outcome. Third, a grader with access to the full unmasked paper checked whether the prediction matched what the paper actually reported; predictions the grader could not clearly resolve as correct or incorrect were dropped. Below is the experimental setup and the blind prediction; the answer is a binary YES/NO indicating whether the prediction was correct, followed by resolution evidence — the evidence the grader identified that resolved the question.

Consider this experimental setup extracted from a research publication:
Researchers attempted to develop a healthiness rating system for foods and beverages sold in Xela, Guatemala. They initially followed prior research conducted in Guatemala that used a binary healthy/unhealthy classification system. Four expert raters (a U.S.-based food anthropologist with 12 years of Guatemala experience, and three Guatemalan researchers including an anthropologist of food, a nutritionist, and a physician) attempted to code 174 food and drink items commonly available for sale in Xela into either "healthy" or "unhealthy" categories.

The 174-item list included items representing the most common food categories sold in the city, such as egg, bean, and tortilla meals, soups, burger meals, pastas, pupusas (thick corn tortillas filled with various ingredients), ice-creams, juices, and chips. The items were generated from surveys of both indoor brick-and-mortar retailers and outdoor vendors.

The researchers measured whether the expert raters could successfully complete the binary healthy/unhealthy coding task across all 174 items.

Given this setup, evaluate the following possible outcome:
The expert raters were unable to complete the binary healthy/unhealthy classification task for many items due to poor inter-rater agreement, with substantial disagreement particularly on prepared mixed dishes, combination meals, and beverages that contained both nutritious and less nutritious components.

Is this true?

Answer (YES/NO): NO